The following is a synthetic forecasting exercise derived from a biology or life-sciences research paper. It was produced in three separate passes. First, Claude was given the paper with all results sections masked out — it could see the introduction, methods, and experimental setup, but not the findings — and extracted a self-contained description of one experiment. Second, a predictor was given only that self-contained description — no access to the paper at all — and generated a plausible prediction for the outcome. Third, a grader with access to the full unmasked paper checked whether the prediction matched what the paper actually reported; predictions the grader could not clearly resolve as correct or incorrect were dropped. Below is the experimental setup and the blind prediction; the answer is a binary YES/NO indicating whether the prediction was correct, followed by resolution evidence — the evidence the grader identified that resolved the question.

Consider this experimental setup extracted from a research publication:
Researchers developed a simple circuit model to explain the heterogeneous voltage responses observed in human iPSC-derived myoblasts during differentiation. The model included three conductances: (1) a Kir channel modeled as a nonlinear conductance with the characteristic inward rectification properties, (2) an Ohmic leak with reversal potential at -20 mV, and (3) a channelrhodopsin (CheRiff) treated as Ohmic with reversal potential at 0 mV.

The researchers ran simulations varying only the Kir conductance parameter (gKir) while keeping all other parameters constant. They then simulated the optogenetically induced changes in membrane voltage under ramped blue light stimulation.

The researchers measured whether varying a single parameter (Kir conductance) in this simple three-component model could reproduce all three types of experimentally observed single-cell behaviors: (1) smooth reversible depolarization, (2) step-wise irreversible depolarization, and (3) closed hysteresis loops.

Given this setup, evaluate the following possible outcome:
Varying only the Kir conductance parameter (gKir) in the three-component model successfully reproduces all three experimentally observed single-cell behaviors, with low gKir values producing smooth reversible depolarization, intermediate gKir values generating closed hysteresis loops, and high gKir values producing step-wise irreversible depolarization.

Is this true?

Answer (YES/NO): NO